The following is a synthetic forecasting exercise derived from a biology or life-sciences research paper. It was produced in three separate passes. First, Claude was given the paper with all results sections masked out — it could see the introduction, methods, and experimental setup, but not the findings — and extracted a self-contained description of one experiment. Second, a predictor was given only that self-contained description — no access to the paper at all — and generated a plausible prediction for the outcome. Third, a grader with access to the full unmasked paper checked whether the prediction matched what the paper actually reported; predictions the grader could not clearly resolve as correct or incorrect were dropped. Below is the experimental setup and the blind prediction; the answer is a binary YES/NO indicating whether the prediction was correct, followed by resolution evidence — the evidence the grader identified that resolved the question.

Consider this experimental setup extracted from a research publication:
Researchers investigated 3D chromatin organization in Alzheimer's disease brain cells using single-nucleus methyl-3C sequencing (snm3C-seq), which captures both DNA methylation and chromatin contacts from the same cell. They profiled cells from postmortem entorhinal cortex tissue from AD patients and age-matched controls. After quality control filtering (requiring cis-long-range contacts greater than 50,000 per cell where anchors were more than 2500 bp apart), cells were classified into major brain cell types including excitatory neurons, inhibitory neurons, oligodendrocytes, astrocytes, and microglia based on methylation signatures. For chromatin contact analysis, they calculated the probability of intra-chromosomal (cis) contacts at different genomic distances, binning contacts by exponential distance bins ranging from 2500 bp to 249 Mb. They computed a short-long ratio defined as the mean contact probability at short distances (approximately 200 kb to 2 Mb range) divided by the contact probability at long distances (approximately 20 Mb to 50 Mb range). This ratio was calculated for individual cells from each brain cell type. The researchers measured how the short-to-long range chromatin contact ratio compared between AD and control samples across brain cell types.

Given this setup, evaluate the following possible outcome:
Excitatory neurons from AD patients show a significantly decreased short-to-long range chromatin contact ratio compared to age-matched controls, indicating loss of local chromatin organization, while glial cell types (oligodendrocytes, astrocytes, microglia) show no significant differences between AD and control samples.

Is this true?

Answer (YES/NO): NO